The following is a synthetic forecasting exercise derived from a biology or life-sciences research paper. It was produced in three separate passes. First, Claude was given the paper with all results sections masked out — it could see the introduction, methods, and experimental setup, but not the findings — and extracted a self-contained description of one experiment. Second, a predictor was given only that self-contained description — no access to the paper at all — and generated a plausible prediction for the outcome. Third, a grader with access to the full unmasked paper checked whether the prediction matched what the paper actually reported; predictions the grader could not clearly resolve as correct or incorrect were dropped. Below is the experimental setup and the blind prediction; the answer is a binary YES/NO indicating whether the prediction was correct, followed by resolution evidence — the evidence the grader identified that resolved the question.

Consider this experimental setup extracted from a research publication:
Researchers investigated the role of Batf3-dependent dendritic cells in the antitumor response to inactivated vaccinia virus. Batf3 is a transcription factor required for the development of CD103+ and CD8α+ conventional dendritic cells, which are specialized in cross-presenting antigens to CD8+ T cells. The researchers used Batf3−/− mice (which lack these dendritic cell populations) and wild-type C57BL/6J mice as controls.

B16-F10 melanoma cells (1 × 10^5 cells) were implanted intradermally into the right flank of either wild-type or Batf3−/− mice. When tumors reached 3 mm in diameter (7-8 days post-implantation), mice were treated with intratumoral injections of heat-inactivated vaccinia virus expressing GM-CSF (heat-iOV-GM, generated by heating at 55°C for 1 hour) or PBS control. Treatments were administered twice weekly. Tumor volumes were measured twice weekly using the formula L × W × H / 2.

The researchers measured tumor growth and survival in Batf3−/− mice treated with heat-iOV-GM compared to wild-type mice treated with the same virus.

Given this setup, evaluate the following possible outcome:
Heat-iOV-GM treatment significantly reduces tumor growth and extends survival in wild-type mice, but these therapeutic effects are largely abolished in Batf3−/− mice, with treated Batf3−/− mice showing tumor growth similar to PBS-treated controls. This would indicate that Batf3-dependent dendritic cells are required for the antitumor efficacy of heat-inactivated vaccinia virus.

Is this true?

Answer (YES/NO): NO